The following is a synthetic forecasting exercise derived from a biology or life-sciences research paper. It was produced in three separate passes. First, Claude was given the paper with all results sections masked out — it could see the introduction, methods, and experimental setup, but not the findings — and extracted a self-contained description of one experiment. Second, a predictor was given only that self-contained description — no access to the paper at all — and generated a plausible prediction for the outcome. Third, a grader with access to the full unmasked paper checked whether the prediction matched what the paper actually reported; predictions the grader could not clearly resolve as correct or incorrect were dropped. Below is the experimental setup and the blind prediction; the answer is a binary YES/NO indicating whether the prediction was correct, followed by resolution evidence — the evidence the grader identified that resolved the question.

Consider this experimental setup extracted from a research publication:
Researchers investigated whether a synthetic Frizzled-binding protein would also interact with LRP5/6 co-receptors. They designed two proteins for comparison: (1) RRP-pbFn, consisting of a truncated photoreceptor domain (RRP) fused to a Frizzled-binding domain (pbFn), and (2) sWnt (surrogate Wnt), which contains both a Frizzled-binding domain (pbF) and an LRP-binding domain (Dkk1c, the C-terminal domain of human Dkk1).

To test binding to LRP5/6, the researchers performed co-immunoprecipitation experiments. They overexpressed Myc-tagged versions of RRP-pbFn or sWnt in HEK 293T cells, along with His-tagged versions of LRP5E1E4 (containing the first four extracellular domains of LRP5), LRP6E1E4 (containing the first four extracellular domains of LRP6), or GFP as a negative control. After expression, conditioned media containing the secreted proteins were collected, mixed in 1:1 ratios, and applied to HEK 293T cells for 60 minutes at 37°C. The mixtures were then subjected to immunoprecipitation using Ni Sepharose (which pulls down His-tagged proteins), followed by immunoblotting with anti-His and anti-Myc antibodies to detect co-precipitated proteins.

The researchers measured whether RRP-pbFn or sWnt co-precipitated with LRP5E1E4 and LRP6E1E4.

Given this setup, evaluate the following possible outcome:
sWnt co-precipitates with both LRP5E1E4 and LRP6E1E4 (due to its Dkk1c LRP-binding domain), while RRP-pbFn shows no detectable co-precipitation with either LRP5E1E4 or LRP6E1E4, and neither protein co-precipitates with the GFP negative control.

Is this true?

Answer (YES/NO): YES